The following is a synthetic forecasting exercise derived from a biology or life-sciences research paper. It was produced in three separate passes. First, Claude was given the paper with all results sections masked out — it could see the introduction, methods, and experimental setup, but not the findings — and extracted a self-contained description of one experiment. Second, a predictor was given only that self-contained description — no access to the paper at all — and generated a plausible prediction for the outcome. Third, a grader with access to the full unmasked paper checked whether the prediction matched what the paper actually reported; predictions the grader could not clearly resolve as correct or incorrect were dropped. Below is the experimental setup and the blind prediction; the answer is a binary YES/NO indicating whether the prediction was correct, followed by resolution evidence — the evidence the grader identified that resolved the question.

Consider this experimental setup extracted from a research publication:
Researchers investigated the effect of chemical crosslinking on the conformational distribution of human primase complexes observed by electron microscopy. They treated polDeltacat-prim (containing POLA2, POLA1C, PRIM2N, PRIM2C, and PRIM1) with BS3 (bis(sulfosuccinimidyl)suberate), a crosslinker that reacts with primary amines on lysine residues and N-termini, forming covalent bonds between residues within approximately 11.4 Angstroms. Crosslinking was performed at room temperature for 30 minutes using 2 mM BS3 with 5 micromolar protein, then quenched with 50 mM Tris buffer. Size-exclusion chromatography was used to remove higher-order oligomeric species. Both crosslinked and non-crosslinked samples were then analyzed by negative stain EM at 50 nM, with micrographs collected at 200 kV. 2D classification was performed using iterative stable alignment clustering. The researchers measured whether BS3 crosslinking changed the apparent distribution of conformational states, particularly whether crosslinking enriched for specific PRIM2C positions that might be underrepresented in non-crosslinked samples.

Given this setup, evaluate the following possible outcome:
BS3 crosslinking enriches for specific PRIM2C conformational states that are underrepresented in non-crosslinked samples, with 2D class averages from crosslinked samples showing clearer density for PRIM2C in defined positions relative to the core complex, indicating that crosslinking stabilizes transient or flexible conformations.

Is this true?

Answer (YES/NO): YES